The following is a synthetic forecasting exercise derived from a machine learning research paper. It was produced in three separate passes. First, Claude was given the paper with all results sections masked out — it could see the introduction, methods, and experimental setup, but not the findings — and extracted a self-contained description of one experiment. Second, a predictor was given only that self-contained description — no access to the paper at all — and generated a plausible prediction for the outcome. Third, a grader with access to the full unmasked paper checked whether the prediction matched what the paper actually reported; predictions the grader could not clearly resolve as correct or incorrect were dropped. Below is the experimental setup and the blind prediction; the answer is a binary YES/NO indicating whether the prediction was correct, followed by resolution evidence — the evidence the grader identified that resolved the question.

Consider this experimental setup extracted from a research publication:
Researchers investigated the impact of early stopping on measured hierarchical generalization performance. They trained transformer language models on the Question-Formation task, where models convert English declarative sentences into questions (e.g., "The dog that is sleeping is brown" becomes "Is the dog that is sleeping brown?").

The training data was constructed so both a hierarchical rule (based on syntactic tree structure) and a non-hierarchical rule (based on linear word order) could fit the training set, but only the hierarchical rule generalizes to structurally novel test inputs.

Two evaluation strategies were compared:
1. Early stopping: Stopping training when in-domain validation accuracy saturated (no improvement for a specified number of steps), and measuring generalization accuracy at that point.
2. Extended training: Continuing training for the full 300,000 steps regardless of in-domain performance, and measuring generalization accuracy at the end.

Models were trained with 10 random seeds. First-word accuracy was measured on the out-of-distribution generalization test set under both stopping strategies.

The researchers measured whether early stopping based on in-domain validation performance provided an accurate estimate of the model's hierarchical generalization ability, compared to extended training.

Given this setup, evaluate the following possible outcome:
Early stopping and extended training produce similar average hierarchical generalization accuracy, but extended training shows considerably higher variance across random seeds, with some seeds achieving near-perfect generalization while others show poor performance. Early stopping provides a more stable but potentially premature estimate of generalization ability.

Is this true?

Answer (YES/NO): NO